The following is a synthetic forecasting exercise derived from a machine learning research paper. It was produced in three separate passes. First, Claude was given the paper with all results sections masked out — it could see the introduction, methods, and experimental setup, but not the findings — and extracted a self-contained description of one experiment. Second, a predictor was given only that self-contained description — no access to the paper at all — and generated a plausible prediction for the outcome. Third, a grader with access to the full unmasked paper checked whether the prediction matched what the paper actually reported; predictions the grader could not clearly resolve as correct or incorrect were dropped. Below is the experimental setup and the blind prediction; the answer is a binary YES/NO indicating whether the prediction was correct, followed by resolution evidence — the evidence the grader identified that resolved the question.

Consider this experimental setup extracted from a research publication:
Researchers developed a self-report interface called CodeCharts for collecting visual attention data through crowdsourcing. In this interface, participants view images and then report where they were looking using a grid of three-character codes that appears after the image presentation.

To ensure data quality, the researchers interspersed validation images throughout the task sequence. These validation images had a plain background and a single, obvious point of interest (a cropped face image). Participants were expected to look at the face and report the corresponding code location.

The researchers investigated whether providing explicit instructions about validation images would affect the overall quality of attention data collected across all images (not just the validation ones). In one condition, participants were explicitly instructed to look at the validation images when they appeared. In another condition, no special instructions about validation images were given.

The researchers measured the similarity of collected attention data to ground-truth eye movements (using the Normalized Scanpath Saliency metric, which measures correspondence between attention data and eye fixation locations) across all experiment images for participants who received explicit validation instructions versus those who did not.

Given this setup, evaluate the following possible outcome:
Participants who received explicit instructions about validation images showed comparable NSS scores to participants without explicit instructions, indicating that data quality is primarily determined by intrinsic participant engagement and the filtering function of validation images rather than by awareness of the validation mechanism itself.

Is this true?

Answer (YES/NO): NO